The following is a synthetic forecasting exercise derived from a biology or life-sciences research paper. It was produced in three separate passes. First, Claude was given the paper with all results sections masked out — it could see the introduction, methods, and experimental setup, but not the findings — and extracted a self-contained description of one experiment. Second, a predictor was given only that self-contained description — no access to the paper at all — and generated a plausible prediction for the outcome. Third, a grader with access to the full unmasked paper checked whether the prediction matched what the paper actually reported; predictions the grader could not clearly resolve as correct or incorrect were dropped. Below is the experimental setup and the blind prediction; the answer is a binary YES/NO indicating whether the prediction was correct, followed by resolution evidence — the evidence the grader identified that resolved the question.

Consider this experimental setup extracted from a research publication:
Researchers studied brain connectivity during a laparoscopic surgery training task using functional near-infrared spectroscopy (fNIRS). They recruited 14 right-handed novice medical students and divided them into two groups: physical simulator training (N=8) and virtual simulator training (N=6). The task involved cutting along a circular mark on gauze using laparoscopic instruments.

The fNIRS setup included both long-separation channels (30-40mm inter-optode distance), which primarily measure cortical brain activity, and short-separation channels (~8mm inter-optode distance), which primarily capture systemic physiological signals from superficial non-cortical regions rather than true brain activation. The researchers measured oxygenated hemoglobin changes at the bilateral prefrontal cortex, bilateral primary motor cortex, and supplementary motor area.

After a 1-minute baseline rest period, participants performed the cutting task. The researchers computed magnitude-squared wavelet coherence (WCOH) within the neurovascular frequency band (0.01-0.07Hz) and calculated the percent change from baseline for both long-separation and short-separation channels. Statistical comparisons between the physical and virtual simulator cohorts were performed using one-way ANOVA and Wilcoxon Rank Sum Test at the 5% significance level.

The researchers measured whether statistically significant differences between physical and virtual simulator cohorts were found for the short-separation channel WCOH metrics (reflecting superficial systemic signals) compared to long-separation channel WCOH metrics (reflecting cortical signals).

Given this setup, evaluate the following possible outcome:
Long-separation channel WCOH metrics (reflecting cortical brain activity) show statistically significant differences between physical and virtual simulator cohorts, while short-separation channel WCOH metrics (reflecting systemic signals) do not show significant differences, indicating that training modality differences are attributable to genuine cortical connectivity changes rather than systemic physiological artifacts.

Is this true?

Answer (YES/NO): YES